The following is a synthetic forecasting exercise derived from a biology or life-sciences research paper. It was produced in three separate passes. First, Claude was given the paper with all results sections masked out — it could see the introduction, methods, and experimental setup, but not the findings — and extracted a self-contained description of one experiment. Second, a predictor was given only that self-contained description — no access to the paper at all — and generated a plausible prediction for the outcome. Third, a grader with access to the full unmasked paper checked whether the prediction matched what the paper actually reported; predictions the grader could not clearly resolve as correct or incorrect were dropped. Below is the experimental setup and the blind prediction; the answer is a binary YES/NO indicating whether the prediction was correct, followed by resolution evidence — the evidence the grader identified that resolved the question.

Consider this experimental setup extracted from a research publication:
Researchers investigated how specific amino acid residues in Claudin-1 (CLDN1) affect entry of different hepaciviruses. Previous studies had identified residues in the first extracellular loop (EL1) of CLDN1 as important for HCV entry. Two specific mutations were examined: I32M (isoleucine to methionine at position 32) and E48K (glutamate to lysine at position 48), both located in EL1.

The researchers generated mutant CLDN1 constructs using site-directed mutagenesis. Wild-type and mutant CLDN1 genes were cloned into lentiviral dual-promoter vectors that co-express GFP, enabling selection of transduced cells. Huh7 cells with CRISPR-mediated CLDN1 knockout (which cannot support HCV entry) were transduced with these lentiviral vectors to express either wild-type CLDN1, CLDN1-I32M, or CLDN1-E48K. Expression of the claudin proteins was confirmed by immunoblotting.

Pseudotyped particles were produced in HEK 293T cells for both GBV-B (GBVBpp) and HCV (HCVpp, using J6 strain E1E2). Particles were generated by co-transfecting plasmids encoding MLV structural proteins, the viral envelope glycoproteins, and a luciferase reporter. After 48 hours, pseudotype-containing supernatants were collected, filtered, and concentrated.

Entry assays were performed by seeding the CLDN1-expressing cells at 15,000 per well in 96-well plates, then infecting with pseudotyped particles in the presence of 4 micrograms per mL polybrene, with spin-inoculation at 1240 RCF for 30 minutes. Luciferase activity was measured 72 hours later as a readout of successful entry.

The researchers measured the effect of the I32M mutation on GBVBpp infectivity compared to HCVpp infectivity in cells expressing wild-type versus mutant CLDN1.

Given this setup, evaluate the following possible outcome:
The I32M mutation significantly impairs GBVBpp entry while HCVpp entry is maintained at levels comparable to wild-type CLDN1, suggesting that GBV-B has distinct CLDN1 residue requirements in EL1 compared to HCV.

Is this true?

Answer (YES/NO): NO